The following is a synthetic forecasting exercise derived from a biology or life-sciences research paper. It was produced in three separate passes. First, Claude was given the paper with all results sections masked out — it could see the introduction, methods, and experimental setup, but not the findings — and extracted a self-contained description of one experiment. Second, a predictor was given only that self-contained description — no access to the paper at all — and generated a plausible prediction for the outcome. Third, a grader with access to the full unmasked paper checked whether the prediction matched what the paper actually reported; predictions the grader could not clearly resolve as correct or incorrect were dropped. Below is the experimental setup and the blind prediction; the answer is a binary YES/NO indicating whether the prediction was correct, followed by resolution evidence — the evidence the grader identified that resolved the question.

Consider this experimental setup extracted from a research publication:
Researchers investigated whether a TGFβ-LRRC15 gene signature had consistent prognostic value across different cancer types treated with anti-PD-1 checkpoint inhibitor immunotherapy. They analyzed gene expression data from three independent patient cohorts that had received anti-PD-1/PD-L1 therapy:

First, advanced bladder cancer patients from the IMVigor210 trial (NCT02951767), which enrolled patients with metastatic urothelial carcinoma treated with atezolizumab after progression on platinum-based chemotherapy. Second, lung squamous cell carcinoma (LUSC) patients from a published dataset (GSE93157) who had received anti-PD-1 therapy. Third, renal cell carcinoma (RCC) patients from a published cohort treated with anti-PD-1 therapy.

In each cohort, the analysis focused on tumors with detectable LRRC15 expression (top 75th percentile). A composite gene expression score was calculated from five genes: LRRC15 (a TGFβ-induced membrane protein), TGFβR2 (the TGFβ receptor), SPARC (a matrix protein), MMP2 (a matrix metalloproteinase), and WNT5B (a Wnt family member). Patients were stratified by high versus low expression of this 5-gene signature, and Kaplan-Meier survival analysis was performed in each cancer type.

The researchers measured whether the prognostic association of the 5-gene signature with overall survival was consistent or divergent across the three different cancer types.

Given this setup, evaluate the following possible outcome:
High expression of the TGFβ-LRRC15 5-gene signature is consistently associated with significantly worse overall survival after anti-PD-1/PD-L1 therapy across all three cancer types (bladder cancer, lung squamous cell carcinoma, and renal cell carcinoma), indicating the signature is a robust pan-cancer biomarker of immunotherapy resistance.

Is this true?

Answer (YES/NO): NO